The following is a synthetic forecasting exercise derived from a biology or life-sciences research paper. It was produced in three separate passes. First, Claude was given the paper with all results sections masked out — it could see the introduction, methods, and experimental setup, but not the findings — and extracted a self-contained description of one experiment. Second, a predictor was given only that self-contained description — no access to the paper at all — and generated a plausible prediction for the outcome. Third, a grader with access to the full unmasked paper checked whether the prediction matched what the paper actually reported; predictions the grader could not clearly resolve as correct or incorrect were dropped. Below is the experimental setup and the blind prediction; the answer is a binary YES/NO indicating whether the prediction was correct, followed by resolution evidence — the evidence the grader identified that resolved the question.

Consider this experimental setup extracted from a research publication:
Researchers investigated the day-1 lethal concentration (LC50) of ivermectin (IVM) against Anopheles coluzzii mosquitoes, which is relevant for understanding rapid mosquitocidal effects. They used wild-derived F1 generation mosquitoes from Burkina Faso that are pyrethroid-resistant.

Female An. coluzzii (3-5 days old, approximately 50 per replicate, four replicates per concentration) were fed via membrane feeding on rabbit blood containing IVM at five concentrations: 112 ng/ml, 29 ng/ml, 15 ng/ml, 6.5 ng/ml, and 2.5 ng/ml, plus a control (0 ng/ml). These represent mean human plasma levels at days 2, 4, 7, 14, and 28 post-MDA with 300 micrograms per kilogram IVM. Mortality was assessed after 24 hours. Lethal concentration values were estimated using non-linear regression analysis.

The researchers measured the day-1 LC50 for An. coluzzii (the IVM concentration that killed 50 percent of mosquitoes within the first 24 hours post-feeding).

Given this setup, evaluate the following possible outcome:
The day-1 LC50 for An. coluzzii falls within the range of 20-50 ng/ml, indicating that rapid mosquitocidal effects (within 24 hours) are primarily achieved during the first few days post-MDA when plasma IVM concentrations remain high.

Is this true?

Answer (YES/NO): NO